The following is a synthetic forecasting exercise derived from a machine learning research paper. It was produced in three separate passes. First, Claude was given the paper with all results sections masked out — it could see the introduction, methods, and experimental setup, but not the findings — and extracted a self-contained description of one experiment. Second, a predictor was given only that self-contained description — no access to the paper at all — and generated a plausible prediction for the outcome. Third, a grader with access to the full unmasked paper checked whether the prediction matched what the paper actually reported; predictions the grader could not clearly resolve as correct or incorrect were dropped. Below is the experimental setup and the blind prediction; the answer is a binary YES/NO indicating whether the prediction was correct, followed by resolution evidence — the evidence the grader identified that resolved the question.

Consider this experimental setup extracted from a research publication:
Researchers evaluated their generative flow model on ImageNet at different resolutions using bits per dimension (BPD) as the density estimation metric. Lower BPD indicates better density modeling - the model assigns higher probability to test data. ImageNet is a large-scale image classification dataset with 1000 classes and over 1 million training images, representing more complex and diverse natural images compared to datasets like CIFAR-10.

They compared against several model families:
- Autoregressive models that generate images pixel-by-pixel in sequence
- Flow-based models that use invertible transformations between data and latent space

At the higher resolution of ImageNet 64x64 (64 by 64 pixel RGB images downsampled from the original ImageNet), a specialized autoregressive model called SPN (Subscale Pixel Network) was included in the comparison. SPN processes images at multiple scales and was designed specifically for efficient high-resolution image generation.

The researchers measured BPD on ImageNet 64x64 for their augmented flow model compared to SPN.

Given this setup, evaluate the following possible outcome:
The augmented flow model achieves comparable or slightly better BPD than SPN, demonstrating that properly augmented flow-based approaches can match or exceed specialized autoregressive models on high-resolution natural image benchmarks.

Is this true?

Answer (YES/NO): NO